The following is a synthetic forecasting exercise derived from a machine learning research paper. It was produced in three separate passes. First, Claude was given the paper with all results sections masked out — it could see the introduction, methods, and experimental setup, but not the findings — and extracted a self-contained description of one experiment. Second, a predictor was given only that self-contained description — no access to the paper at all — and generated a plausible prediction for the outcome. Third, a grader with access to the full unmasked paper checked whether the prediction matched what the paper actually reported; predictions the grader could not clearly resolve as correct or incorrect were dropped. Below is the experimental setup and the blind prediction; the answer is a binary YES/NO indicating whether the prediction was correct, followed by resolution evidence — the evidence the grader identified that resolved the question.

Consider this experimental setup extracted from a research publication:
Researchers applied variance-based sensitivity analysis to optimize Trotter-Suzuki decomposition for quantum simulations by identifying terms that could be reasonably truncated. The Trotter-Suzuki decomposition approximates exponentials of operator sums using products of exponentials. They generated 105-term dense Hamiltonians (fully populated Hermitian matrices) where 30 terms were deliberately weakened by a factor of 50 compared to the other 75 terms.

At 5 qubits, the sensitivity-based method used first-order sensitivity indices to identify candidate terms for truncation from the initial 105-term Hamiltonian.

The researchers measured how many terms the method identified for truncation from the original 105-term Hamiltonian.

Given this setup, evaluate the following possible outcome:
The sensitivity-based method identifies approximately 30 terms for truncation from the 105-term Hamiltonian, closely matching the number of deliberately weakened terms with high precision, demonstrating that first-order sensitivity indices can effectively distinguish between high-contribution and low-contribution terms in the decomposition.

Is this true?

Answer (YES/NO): NO